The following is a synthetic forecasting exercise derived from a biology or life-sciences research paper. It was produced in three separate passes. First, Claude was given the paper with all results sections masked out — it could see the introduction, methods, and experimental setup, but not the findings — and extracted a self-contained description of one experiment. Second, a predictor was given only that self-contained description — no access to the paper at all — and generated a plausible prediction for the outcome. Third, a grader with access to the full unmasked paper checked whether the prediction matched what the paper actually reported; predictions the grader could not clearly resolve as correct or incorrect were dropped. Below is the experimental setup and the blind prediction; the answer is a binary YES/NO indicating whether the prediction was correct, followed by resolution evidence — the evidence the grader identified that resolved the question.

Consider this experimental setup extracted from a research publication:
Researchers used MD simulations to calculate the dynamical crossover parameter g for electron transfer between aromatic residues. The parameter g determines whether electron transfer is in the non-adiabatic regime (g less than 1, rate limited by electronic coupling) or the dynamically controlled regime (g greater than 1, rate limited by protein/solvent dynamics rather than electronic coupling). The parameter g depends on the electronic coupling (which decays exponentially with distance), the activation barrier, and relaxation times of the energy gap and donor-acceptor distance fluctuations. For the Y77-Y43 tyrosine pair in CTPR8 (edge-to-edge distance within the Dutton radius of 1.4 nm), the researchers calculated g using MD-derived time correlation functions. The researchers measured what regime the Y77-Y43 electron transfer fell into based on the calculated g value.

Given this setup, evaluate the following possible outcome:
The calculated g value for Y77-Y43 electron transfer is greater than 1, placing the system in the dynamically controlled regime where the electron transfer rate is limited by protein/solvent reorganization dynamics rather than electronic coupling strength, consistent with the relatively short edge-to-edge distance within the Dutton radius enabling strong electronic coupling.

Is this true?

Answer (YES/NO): YES